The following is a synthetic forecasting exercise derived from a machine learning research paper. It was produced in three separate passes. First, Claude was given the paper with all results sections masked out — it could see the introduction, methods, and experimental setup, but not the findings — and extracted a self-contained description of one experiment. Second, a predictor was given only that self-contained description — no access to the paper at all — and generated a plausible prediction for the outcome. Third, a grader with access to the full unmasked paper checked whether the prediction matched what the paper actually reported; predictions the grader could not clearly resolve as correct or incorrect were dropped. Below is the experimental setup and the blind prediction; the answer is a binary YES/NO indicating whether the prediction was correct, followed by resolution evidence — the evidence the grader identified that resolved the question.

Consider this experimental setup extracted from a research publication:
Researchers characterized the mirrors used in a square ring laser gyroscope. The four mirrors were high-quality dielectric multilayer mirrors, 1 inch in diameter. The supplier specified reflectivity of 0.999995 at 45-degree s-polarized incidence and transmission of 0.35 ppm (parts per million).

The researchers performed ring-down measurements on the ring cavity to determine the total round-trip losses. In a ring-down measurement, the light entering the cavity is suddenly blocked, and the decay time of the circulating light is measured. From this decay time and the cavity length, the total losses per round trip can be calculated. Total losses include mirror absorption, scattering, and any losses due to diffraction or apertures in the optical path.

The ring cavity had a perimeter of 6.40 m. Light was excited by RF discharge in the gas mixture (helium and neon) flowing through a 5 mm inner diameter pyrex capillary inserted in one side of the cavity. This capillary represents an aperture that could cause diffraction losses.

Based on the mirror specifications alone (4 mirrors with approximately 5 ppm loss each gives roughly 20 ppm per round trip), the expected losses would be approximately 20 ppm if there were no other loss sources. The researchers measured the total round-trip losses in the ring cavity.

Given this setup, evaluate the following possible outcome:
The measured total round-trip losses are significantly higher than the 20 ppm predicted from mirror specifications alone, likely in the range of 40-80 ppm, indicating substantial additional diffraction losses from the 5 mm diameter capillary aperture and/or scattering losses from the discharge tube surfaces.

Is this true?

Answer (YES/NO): NO